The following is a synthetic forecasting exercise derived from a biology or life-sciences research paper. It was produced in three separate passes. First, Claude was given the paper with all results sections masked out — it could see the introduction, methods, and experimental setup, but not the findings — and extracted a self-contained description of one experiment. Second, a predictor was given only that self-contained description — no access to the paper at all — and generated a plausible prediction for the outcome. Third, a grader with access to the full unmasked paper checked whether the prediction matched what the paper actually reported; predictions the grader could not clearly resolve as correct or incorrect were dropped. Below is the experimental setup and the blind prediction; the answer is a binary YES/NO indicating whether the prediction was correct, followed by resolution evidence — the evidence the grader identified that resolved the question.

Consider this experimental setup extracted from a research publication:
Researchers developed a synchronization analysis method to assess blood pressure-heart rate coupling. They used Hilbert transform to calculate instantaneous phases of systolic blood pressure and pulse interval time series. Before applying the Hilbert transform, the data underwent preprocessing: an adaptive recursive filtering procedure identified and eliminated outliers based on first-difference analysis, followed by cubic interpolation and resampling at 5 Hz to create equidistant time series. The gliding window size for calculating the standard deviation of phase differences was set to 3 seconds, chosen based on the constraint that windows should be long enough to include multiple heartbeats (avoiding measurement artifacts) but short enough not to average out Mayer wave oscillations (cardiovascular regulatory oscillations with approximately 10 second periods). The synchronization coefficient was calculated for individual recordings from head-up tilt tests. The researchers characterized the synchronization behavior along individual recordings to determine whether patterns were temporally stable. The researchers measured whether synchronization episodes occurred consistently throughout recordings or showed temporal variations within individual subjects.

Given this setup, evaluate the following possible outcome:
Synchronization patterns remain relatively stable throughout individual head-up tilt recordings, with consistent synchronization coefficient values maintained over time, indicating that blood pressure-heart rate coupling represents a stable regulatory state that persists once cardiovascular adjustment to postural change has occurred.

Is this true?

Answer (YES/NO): NO